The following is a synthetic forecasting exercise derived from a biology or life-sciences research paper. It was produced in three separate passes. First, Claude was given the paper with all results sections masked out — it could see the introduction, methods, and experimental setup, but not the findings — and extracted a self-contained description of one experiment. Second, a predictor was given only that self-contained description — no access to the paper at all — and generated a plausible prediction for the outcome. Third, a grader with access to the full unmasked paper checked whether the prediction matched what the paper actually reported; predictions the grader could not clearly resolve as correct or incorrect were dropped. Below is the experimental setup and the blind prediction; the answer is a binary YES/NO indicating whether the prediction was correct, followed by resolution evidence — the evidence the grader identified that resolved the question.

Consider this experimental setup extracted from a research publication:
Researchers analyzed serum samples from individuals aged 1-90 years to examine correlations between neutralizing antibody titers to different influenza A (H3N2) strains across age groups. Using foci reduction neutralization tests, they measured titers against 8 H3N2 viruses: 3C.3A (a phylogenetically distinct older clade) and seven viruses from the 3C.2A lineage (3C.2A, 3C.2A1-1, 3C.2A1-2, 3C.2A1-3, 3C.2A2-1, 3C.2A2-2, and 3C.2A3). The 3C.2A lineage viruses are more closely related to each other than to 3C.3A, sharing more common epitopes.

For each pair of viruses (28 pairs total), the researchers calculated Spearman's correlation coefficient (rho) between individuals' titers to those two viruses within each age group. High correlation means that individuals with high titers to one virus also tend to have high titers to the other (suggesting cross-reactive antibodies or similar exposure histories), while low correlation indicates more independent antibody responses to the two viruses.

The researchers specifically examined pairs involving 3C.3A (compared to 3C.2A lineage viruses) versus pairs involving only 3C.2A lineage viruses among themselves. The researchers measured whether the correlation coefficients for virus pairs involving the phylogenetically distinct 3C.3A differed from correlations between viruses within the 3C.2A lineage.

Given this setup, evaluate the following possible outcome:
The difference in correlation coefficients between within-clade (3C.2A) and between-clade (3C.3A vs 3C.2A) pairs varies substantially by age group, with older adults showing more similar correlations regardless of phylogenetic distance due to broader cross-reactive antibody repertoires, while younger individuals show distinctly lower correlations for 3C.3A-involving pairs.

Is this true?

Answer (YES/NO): NO